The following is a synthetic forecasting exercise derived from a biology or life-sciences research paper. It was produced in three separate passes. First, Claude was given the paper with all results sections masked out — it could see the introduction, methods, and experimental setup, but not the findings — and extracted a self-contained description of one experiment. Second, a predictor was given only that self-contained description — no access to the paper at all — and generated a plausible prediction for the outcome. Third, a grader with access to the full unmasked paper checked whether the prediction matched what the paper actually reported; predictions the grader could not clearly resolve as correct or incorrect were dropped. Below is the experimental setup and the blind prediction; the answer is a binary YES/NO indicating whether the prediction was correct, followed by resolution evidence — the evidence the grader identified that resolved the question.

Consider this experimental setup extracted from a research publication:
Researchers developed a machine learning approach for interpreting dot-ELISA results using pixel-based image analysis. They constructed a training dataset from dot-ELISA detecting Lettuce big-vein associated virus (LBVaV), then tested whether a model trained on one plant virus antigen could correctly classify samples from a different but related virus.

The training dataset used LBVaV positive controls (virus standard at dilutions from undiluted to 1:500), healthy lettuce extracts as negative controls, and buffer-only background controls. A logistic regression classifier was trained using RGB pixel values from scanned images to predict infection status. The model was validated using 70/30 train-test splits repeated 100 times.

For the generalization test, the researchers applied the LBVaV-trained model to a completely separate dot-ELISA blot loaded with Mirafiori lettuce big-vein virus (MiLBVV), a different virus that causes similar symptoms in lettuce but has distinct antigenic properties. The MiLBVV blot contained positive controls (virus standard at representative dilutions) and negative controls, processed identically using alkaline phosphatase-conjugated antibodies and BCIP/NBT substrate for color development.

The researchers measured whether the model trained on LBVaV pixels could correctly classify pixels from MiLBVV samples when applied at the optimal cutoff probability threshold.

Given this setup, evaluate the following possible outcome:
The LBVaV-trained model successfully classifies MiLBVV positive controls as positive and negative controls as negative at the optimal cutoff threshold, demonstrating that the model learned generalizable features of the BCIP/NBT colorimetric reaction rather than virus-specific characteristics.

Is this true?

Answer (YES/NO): YES